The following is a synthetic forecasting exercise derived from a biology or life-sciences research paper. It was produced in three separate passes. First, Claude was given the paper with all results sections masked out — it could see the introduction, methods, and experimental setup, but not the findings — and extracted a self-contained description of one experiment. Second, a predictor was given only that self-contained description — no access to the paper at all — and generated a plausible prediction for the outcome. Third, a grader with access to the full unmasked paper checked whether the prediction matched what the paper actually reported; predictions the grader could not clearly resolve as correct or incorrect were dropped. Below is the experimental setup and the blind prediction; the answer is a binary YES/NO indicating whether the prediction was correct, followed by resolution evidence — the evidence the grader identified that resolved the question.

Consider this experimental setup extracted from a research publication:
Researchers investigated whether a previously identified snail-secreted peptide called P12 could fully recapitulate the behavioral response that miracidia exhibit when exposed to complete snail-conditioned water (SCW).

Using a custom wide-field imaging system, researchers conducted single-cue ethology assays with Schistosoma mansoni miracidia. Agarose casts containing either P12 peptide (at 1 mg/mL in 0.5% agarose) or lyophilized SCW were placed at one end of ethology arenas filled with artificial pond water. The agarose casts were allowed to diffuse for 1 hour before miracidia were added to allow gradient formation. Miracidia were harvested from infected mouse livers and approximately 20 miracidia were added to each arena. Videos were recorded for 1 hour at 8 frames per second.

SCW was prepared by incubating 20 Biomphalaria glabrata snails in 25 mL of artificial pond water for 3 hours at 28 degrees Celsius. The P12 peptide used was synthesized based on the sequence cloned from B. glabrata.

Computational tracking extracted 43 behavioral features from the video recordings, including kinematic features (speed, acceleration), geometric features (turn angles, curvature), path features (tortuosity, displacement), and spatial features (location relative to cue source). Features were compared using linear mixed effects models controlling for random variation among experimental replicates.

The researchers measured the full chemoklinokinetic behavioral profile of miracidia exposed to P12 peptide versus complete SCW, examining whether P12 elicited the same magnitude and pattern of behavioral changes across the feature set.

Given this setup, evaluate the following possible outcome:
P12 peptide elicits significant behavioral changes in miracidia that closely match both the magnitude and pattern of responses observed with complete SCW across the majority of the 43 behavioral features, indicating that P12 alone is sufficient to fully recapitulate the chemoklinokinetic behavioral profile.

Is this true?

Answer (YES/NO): NO